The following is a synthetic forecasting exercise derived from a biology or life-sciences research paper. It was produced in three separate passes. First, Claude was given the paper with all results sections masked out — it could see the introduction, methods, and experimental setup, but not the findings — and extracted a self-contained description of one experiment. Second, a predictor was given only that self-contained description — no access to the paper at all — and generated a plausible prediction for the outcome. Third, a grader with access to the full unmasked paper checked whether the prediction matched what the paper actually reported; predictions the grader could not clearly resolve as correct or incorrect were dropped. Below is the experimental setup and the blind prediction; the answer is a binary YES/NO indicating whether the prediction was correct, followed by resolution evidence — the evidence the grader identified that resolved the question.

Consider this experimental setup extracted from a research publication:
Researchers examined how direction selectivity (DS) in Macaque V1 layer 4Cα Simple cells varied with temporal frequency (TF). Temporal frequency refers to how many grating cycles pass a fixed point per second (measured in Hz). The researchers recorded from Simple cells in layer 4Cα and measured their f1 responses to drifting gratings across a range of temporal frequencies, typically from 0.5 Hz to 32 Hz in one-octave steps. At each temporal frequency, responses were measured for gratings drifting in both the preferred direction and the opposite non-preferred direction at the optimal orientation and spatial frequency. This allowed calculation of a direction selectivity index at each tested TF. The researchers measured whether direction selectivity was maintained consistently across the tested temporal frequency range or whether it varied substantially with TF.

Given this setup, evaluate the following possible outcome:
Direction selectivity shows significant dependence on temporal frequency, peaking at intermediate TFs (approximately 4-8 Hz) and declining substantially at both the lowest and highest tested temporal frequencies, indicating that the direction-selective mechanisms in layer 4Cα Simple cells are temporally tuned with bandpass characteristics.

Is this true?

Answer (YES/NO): NO